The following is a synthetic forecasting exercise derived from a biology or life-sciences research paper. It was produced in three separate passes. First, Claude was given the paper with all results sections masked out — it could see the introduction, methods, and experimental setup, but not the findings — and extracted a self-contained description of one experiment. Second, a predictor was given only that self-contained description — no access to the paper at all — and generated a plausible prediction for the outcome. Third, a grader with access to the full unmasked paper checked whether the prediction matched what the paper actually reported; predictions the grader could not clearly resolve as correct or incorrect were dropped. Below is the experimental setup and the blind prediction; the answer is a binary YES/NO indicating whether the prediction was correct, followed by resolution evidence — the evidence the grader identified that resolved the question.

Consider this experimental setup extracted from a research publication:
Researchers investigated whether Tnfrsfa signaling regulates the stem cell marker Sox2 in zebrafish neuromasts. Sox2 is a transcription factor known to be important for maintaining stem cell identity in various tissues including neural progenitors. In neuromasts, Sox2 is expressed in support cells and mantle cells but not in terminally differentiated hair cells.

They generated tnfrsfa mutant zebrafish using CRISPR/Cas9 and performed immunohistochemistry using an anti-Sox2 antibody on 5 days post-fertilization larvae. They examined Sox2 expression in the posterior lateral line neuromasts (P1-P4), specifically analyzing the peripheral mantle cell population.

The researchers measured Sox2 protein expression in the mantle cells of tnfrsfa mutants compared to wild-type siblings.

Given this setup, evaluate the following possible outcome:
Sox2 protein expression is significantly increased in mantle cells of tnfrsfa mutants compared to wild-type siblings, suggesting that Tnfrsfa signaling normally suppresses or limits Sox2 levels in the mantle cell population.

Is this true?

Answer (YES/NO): NO